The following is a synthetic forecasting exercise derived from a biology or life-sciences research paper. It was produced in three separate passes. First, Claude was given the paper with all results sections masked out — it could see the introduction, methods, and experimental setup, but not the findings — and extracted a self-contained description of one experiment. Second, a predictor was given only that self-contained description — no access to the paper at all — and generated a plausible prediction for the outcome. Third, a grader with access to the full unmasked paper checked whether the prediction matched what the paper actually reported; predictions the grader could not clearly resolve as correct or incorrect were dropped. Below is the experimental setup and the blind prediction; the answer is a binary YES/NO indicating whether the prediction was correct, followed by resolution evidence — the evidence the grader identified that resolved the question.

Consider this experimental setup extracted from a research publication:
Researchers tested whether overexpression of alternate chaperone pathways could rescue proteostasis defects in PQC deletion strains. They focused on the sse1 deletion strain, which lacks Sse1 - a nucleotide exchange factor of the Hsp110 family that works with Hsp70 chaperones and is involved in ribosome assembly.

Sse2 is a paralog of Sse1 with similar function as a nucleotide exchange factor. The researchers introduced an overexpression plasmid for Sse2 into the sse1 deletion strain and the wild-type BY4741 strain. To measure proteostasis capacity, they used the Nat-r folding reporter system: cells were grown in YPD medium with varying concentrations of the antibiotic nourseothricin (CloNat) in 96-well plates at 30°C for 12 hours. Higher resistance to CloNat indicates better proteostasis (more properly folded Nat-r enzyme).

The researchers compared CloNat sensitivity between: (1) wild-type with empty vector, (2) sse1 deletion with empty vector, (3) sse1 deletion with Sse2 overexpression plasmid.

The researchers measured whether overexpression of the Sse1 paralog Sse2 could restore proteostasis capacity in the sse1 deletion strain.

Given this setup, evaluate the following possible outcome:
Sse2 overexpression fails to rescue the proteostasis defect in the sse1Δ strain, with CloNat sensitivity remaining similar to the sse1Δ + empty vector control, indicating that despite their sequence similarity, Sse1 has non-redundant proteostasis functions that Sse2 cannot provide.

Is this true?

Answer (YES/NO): NO